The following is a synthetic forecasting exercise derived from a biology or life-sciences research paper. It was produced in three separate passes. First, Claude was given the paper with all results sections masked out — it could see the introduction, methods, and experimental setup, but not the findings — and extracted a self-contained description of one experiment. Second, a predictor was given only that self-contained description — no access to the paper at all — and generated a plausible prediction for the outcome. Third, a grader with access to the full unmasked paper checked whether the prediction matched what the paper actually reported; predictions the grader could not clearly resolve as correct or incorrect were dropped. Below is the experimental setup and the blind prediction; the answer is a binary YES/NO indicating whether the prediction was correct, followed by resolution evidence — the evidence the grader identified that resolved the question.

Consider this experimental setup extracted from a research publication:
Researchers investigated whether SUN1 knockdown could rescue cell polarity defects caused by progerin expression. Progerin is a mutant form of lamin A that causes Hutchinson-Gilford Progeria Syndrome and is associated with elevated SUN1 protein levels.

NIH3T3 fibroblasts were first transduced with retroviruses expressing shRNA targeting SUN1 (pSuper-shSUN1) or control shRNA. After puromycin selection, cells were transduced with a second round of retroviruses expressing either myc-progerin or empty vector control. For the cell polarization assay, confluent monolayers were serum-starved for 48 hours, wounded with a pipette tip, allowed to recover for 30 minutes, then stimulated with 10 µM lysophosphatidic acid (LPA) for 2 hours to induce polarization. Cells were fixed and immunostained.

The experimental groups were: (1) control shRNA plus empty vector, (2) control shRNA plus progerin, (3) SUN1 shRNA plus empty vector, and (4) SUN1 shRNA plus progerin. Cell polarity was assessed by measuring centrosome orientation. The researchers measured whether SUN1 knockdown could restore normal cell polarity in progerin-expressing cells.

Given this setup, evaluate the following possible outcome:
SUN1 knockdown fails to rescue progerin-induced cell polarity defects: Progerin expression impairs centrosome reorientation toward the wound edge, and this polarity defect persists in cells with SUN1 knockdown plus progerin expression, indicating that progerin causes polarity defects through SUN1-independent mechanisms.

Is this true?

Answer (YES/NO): NO